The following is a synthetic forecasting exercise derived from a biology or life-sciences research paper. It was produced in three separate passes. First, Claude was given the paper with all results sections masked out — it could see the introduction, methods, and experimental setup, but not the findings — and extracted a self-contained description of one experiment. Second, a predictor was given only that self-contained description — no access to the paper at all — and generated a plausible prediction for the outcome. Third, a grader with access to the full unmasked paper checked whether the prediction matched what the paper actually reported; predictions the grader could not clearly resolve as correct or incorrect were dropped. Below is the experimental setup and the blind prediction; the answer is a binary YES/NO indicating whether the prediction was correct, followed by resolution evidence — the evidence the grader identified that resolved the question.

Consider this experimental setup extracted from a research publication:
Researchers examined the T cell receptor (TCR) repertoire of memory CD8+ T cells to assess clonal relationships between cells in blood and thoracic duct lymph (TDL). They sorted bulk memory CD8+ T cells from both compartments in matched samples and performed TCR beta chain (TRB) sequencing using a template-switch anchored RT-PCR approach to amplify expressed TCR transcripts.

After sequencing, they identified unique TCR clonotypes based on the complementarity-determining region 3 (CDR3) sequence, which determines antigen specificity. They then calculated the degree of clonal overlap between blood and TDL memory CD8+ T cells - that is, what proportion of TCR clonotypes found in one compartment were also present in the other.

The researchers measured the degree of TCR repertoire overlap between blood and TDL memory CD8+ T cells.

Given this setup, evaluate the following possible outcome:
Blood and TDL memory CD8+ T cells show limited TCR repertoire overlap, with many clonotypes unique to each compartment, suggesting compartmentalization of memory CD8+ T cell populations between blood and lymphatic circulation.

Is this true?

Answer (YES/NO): NO